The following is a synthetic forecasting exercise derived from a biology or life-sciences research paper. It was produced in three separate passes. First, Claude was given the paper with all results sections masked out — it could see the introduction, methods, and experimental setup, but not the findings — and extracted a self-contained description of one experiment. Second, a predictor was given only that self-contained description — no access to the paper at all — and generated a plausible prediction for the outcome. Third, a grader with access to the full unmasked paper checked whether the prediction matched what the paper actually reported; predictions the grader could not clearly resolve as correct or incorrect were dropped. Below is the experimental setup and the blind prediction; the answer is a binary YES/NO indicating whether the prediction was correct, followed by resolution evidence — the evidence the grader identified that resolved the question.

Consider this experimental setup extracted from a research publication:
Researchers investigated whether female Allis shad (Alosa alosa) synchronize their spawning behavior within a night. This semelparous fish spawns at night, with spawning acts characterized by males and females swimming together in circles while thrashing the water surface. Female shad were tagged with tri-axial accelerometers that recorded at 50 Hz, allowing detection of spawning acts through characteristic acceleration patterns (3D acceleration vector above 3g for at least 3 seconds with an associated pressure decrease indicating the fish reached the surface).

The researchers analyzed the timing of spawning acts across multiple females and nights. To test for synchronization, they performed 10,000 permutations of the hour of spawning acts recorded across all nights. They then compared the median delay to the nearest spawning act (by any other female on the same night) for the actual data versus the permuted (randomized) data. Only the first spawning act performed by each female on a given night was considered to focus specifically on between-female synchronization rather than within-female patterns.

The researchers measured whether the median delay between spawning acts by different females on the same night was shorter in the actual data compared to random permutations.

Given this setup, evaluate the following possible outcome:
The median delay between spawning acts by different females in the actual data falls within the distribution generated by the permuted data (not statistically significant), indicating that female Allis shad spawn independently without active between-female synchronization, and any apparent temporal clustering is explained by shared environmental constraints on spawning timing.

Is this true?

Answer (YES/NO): NO